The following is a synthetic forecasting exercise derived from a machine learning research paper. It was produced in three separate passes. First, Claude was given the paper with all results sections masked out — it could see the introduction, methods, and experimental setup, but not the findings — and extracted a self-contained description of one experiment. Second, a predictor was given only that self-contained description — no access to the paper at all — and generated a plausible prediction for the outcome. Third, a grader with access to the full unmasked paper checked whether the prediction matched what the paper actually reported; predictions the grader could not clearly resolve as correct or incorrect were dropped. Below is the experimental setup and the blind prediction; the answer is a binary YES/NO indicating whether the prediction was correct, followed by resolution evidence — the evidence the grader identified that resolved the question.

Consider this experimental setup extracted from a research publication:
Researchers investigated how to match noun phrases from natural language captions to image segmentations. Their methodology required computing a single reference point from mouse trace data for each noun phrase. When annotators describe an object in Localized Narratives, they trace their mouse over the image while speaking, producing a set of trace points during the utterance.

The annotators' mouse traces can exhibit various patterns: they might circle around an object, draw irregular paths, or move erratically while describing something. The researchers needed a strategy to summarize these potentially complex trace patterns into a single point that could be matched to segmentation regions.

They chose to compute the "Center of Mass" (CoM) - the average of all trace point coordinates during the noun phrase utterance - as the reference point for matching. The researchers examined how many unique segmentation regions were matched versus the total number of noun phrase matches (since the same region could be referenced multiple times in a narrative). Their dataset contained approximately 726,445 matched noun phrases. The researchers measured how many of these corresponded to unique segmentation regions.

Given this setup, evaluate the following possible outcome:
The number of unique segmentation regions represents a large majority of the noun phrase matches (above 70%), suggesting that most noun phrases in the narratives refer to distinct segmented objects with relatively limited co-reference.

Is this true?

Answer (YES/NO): YES